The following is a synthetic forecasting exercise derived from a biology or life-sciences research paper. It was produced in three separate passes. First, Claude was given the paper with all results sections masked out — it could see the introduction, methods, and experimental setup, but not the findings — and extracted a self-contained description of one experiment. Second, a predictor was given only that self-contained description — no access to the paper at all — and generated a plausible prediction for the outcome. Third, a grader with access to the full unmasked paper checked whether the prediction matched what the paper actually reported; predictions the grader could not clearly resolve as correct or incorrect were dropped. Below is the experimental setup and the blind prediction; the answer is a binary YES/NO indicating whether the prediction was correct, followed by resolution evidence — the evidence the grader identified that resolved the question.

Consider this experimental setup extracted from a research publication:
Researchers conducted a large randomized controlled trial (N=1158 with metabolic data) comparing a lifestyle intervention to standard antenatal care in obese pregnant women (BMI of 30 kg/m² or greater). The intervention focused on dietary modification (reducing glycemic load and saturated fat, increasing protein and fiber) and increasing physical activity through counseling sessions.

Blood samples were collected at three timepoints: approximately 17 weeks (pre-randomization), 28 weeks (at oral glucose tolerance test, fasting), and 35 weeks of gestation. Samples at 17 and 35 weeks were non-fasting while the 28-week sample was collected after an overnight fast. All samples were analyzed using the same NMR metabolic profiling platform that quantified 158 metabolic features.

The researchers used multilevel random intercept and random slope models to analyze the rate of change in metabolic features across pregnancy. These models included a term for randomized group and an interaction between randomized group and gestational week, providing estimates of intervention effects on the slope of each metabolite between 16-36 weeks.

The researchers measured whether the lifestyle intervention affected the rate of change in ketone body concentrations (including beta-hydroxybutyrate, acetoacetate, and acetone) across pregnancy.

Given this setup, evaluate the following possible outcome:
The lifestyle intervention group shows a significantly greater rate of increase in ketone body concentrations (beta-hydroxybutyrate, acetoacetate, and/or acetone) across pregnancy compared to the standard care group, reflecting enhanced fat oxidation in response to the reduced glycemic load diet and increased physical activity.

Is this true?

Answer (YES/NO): NO